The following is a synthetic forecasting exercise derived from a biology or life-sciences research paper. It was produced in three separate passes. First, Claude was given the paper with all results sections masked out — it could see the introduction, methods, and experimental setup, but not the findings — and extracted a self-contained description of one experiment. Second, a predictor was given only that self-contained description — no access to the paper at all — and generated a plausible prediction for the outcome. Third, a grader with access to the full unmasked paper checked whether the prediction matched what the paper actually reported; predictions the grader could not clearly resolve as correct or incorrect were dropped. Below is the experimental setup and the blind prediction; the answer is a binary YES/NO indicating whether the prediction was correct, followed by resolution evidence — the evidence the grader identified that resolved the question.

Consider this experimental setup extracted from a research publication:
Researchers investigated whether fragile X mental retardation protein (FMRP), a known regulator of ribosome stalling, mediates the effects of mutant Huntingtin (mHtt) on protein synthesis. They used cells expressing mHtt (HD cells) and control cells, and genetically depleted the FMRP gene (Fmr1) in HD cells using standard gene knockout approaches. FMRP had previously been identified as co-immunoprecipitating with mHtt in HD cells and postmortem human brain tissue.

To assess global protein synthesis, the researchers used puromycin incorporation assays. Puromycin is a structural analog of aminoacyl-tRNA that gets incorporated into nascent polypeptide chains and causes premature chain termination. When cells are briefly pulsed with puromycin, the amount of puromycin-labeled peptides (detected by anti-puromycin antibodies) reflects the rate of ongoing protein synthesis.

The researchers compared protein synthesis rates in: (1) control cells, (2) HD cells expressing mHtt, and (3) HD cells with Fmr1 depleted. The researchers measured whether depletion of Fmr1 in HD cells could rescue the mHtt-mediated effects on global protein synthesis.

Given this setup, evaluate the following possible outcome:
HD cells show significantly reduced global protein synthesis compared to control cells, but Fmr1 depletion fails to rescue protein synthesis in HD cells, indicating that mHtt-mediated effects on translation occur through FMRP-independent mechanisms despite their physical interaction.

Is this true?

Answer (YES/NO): YES